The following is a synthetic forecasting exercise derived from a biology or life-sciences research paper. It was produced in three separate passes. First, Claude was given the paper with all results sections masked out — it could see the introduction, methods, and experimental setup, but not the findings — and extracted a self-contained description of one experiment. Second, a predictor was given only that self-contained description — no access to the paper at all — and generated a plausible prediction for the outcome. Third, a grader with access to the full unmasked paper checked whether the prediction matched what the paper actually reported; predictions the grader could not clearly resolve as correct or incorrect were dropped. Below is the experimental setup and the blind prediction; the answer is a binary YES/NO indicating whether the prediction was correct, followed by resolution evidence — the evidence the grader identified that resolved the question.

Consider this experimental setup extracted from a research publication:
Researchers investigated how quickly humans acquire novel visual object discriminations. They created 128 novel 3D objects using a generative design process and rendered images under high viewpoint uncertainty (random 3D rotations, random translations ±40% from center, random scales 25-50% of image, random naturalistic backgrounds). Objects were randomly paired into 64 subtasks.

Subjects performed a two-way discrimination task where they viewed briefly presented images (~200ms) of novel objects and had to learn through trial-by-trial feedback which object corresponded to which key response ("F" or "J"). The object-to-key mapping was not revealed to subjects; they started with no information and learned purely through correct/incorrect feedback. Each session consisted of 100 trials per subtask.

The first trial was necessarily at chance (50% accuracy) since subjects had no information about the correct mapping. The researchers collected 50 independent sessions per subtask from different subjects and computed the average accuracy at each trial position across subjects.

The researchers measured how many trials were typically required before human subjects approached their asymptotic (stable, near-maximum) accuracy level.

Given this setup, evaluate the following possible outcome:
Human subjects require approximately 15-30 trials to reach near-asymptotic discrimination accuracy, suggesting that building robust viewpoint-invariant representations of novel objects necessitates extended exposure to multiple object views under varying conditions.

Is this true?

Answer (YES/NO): NO